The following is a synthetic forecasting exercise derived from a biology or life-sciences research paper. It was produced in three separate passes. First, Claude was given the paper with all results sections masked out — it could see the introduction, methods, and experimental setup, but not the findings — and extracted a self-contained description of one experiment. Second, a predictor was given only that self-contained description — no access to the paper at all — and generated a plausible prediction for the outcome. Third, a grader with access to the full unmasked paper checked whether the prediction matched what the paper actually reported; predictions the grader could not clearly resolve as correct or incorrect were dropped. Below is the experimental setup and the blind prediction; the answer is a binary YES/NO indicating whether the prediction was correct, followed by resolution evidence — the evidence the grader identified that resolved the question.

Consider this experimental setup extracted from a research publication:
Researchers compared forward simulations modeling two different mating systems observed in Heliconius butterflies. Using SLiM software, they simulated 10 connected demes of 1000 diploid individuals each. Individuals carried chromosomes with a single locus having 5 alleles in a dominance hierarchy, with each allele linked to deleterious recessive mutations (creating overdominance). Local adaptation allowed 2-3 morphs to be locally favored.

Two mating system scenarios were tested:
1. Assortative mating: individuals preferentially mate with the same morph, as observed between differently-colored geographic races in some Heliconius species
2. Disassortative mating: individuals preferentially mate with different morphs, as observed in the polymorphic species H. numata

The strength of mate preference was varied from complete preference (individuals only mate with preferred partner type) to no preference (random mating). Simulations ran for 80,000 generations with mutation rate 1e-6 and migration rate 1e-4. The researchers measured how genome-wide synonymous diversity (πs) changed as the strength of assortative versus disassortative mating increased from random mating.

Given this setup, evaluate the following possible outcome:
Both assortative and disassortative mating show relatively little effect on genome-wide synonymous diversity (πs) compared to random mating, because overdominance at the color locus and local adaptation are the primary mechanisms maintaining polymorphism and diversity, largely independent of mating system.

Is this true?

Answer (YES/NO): NO